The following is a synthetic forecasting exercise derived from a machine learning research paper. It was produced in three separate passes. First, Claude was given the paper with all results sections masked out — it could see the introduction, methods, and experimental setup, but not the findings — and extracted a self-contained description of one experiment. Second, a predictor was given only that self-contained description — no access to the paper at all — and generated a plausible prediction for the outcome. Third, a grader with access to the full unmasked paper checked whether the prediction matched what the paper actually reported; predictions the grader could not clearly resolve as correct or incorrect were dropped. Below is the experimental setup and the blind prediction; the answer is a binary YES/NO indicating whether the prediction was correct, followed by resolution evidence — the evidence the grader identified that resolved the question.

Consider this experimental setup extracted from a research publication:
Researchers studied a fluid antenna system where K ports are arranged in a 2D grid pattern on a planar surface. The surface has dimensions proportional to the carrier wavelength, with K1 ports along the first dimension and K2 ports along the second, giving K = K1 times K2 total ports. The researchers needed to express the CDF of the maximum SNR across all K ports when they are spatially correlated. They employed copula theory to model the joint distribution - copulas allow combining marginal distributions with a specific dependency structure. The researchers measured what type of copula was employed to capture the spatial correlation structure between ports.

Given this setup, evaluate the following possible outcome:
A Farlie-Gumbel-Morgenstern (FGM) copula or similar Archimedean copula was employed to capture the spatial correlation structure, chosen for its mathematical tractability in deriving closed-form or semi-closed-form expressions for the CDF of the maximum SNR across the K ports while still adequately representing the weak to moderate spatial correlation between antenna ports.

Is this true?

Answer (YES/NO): NO